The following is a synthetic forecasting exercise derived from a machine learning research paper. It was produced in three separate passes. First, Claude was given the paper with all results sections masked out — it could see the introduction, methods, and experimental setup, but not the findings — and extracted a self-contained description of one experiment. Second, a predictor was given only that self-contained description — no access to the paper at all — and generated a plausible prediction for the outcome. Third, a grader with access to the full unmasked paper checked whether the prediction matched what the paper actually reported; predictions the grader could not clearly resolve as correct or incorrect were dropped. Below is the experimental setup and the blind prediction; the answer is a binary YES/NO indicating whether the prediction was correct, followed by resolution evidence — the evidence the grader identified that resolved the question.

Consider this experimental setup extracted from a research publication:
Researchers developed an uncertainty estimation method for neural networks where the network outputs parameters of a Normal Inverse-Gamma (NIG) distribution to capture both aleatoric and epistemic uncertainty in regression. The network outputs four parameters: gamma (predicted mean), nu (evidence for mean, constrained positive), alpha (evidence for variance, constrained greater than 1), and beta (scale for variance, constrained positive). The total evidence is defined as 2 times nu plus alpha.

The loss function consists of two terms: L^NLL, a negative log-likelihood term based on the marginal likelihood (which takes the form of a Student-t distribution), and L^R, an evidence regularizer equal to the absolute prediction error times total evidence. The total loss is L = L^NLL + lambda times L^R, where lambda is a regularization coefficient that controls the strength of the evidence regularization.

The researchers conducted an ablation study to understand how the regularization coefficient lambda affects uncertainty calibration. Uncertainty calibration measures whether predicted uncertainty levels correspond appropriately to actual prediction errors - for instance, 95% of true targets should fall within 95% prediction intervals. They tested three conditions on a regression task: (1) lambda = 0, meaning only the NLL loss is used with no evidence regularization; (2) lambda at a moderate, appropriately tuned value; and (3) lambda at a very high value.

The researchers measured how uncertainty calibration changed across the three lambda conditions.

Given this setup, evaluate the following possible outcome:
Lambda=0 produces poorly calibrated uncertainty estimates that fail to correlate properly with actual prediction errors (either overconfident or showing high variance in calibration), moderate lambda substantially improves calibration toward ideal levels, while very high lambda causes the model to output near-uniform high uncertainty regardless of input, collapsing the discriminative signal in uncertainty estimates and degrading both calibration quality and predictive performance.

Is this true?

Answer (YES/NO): NO